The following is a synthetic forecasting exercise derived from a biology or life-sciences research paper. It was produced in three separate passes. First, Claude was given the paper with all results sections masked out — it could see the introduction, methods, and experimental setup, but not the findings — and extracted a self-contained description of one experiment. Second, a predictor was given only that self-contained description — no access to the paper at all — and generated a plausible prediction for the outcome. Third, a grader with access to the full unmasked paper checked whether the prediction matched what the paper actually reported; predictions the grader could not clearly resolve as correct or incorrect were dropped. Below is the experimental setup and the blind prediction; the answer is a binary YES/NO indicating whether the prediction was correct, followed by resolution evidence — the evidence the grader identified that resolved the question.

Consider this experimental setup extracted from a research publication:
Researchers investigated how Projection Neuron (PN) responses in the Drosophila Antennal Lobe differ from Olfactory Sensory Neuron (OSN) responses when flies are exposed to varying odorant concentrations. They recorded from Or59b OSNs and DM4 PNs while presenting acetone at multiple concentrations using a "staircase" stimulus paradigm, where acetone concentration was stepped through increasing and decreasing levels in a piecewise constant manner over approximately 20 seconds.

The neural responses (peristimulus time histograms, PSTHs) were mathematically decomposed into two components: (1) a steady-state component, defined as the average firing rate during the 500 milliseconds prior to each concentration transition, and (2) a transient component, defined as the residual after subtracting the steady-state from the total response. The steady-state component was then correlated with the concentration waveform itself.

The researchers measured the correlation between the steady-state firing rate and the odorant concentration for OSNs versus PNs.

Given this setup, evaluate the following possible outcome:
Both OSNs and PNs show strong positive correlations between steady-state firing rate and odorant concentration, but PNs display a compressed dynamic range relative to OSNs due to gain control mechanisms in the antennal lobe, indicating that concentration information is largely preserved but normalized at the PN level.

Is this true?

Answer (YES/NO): NO